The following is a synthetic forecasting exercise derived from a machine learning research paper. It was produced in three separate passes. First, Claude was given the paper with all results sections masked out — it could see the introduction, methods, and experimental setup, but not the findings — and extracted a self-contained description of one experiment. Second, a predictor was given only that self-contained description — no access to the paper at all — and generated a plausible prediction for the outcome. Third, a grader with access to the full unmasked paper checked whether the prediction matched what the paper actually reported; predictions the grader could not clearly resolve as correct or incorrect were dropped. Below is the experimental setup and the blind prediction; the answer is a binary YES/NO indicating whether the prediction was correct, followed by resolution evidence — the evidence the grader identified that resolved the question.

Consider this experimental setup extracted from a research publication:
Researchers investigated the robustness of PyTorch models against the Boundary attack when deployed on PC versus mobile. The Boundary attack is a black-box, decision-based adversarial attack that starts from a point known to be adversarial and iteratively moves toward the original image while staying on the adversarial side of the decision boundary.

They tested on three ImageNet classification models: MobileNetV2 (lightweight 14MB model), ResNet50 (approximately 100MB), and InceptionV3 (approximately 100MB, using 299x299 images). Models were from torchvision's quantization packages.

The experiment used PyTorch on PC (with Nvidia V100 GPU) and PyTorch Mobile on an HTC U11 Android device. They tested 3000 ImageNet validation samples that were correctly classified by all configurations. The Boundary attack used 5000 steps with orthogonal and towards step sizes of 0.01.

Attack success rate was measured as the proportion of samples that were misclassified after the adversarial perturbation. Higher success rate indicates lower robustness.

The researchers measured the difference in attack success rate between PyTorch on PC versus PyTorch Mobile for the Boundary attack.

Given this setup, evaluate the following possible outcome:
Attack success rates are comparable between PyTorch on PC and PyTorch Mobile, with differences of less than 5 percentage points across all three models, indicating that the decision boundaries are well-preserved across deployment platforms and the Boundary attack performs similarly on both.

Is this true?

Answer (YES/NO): NO